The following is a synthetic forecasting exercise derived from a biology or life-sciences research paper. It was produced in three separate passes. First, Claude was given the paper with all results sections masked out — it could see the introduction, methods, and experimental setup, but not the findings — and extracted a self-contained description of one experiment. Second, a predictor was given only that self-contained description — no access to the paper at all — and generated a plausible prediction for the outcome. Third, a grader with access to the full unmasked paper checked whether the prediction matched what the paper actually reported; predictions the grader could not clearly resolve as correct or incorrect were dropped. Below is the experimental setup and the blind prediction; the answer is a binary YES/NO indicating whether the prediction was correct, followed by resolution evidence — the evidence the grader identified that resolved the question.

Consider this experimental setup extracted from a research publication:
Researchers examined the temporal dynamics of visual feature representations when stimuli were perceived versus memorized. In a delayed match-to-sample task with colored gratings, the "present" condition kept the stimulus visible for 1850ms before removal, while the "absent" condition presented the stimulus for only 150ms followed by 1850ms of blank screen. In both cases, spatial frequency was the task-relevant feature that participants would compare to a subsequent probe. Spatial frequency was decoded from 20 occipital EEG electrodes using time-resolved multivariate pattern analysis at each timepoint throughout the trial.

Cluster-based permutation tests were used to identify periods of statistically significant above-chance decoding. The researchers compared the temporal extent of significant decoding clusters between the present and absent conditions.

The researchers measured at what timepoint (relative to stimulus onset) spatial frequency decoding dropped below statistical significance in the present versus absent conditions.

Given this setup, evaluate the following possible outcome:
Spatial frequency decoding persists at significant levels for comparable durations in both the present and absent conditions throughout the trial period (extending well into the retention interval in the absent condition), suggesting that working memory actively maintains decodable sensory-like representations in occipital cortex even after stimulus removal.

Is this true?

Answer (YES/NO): NO